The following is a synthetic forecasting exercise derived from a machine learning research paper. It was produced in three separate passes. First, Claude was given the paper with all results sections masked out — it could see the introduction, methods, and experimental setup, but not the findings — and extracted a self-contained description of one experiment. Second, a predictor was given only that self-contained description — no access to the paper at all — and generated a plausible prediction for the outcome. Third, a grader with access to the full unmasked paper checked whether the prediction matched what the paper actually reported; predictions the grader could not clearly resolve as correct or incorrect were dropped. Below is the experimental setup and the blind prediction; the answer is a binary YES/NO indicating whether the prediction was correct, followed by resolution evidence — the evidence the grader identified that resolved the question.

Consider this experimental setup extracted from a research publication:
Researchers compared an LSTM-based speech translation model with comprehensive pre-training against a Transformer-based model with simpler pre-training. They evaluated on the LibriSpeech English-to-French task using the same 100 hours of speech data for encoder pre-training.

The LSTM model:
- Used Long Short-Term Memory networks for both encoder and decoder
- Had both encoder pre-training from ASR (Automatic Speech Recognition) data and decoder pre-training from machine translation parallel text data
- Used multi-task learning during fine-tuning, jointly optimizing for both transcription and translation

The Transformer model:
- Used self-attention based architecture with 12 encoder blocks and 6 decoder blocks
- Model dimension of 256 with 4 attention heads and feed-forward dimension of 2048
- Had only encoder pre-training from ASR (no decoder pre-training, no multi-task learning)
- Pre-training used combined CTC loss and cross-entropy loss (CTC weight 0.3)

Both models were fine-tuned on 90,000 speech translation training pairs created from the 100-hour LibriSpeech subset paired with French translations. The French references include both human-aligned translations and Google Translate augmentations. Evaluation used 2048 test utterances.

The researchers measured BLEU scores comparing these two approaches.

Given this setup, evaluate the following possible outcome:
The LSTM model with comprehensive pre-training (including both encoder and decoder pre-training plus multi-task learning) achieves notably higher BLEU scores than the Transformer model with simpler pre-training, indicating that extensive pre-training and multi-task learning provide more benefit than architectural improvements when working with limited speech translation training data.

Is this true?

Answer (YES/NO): NO